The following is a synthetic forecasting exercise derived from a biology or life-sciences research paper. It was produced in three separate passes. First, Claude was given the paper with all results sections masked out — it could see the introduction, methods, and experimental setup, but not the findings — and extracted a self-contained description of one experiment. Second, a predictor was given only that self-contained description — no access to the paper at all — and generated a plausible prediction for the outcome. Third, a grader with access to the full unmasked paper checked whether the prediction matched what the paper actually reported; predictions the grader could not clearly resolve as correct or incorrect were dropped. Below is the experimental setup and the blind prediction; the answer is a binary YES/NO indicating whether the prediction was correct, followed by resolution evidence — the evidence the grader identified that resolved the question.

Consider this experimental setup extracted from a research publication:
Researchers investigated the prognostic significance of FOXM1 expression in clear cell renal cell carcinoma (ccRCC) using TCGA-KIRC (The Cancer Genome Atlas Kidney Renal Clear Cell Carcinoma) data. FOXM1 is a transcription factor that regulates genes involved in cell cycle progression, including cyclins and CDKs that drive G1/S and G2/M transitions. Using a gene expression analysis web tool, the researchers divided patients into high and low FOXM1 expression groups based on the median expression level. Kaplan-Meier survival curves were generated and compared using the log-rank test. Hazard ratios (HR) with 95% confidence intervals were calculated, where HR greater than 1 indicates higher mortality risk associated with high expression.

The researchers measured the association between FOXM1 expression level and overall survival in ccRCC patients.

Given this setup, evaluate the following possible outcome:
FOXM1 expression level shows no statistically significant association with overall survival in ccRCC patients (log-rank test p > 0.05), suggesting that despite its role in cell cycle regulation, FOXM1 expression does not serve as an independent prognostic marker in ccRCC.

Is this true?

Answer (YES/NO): NO